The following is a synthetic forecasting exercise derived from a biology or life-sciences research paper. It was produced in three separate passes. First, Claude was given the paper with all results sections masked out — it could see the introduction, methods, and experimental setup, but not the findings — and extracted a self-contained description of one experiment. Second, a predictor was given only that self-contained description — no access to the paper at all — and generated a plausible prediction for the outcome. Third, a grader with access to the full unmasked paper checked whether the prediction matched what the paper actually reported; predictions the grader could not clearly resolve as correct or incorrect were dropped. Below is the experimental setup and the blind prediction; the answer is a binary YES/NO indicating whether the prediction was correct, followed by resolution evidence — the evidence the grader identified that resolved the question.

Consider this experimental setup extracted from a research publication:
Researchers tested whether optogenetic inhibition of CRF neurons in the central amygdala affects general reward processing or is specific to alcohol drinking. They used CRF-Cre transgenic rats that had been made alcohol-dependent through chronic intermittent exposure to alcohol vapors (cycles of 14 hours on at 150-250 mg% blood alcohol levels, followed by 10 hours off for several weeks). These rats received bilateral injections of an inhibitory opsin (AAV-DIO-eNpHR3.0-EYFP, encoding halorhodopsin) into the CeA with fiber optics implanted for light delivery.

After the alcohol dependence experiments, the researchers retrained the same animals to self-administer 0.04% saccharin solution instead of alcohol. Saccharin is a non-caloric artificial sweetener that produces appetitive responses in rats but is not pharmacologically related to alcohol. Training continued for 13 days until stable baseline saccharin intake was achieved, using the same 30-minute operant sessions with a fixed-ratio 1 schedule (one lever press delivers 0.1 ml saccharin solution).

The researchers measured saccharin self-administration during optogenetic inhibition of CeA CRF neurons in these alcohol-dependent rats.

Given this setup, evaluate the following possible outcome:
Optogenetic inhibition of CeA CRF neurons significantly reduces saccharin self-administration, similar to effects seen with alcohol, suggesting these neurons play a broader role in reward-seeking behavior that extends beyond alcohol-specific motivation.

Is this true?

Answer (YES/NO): NO